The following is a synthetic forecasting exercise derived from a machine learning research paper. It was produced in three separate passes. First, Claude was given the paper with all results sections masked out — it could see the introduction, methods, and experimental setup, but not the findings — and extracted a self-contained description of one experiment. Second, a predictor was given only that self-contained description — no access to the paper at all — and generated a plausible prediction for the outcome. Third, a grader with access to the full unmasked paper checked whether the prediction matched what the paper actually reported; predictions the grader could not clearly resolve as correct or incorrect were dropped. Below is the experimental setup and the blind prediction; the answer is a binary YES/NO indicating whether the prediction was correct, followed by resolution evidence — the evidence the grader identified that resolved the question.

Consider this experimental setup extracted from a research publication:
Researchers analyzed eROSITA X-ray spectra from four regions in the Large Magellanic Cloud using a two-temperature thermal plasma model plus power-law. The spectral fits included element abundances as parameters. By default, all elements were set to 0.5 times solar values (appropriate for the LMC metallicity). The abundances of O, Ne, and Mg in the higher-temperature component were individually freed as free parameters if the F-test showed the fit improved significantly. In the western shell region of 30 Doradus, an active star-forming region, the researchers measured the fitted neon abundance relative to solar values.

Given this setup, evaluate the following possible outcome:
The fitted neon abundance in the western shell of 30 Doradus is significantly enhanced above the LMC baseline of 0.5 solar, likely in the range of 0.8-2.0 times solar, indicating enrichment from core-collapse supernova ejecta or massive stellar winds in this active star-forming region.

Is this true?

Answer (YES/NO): NO